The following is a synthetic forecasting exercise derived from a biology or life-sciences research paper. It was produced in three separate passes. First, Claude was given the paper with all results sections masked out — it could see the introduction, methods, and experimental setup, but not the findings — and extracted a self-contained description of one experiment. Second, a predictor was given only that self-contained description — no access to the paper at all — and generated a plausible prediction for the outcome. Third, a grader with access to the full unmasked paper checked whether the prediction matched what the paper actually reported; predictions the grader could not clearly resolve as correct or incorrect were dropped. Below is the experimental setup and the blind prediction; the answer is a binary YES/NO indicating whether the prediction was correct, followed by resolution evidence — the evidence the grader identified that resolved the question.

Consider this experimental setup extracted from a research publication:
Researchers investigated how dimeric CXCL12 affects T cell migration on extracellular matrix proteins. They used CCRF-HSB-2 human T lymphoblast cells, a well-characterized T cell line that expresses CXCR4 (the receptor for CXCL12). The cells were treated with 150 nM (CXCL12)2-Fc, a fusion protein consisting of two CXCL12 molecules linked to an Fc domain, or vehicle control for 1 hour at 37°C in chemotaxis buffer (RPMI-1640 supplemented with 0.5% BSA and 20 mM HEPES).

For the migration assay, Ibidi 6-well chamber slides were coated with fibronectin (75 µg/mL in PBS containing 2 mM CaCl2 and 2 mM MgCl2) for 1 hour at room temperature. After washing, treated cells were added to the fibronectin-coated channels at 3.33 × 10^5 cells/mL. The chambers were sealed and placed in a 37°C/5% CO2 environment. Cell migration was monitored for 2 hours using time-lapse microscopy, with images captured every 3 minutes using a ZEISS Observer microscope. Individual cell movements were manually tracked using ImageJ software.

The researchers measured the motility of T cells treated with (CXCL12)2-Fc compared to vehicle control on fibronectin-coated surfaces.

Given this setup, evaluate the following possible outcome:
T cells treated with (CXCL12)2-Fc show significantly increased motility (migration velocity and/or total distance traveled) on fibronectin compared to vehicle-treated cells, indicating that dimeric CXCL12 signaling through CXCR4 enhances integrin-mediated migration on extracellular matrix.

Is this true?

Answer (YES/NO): NO